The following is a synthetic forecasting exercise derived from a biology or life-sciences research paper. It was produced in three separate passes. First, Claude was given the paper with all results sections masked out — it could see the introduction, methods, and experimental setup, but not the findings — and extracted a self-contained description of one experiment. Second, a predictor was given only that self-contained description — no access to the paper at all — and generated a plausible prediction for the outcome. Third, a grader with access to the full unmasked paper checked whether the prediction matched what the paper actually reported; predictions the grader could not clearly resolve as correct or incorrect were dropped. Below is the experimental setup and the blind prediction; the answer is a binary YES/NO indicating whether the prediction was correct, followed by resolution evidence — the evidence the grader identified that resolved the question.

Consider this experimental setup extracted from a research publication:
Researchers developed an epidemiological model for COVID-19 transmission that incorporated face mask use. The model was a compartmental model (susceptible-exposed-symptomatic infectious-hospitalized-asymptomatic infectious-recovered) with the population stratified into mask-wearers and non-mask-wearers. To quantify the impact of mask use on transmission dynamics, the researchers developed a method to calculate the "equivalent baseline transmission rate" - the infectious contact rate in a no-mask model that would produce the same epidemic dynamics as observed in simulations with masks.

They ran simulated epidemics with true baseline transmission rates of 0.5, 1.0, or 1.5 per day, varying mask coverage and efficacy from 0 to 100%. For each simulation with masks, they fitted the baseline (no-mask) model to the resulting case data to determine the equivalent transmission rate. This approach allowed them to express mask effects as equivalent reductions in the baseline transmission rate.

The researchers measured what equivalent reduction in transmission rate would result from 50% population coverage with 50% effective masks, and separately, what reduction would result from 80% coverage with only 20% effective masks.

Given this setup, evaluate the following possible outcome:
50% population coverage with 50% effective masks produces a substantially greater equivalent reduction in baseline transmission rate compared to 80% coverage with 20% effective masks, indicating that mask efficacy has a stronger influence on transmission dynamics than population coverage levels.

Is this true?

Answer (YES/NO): NO